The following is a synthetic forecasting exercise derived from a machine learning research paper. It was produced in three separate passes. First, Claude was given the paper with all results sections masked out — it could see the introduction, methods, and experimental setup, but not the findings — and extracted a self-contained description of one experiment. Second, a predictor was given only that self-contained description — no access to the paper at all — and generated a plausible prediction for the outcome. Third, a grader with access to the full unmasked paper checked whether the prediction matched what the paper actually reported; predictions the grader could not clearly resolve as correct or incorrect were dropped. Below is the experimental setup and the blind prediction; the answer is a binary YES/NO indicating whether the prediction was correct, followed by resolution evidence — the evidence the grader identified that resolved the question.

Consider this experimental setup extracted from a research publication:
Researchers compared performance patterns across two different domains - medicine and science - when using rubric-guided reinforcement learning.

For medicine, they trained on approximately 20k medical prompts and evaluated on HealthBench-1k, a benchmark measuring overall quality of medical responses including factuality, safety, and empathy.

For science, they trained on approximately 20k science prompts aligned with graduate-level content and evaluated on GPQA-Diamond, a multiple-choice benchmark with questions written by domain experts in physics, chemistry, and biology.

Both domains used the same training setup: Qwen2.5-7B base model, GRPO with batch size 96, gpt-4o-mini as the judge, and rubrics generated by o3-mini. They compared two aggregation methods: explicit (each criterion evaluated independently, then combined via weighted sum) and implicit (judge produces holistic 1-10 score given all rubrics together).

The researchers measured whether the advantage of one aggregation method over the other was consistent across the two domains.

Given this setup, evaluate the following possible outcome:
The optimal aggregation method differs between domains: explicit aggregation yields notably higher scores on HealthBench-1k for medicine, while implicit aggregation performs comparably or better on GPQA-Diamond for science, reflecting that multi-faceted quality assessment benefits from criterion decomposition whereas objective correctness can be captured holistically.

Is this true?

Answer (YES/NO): NO